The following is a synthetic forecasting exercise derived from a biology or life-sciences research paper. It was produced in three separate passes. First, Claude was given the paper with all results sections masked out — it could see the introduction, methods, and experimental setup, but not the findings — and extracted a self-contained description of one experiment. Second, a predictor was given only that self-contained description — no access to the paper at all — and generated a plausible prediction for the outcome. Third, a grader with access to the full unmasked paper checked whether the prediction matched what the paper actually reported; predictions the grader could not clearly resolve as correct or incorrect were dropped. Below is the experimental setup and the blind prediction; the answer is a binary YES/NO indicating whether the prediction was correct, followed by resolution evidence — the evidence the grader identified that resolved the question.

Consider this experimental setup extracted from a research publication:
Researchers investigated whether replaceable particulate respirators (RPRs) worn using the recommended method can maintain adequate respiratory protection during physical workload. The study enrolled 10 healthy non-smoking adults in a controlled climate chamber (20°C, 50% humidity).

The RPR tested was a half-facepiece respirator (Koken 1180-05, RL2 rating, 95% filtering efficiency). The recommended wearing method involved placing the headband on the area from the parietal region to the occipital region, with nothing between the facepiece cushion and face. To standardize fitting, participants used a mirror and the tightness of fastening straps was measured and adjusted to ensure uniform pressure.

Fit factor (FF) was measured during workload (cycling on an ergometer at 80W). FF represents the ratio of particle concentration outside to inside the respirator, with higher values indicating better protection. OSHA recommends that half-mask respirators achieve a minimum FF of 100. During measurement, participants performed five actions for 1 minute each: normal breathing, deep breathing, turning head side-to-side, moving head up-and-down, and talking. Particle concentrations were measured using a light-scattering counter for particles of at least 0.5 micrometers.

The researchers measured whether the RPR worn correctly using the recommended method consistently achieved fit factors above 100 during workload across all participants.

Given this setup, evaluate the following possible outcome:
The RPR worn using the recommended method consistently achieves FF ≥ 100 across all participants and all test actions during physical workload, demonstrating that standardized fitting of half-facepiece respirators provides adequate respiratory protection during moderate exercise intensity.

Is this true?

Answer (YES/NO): NO